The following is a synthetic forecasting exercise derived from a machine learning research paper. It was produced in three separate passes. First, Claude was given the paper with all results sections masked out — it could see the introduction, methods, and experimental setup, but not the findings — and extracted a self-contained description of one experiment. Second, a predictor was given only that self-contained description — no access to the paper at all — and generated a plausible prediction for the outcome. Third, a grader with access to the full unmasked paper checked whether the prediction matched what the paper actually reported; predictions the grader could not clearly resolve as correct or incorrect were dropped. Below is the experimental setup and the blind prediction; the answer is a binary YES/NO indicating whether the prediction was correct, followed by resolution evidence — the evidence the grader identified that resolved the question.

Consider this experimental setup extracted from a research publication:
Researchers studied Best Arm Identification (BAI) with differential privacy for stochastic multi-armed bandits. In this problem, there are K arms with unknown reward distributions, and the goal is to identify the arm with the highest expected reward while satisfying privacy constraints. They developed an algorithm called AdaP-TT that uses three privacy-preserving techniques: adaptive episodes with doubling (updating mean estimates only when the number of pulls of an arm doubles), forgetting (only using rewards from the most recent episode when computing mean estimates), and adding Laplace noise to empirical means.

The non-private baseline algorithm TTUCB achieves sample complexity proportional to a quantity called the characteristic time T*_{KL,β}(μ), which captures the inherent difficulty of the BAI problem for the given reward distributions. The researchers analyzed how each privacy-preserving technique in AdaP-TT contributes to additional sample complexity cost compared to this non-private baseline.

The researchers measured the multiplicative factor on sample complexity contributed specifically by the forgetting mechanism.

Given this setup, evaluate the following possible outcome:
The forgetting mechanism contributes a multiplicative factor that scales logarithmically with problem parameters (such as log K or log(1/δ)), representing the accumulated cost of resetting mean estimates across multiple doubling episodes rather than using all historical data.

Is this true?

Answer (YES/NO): NO